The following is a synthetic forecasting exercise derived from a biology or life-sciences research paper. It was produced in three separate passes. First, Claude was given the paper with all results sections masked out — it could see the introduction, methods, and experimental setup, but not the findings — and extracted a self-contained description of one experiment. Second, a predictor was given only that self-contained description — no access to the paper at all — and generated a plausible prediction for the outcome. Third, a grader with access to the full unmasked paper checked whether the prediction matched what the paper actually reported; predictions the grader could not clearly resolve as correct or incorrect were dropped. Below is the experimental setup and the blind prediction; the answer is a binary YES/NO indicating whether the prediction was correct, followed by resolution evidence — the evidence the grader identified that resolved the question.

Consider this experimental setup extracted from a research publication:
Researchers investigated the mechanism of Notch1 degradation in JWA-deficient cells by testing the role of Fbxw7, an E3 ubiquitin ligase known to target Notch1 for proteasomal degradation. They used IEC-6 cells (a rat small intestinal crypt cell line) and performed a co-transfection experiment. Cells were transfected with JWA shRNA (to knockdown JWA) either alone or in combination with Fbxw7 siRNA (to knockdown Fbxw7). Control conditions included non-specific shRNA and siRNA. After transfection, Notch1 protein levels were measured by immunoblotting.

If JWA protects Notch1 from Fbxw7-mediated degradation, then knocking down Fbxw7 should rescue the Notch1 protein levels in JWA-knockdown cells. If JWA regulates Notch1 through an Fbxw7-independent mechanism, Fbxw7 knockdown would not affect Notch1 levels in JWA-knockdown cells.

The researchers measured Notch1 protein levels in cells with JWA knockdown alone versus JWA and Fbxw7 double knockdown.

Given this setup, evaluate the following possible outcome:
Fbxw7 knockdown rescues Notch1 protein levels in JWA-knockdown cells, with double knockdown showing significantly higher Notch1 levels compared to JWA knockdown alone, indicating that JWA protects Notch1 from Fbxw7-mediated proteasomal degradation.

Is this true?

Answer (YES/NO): YES